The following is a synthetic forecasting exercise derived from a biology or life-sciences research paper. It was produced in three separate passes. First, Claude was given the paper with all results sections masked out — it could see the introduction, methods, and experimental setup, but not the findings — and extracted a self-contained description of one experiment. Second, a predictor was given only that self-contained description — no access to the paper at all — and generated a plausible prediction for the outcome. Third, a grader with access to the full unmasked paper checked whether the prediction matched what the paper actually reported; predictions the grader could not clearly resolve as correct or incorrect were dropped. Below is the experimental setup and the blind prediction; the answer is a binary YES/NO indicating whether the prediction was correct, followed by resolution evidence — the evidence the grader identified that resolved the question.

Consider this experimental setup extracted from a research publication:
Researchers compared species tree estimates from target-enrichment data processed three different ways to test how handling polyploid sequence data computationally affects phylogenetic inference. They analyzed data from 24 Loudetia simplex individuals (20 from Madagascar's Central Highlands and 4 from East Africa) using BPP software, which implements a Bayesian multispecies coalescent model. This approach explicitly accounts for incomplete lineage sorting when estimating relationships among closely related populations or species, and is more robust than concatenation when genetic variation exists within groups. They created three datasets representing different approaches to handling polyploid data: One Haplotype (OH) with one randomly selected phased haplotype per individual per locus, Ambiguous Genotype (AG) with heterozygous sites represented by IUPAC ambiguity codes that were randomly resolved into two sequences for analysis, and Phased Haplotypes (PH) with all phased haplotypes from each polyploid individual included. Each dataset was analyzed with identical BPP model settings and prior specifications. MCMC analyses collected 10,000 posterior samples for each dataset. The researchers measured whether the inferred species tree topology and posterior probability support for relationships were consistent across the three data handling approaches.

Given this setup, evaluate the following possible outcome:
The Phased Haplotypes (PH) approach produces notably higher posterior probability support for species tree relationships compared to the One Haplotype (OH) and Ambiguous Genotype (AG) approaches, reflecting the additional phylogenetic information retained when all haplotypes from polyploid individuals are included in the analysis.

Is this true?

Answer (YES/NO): NO